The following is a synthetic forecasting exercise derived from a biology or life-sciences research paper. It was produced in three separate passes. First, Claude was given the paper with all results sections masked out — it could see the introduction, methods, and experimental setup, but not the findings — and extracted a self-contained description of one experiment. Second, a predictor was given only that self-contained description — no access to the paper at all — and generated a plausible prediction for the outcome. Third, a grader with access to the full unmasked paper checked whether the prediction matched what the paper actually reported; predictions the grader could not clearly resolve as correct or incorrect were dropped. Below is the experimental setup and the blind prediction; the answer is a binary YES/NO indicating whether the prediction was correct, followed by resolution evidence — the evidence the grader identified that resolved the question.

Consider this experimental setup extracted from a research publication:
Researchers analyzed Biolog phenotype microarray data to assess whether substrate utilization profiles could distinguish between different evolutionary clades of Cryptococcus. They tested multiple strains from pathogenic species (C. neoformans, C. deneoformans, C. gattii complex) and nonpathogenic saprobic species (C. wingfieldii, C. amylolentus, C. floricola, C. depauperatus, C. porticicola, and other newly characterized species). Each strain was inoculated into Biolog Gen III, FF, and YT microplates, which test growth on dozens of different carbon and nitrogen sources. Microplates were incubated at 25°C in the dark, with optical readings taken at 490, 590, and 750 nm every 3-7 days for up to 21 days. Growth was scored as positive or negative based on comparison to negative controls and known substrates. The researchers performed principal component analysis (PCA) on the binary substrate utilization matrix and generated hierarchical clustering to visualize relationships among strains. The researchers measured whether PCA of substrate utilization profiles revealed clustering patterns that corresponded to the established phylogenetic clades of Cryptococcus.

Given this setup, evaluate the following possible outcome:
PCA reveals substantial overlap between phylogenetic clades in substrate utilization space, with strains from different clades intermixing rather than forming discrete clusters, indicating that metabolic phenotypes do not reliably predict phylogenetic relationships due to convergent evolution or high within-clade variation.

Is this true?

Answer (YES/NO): NO